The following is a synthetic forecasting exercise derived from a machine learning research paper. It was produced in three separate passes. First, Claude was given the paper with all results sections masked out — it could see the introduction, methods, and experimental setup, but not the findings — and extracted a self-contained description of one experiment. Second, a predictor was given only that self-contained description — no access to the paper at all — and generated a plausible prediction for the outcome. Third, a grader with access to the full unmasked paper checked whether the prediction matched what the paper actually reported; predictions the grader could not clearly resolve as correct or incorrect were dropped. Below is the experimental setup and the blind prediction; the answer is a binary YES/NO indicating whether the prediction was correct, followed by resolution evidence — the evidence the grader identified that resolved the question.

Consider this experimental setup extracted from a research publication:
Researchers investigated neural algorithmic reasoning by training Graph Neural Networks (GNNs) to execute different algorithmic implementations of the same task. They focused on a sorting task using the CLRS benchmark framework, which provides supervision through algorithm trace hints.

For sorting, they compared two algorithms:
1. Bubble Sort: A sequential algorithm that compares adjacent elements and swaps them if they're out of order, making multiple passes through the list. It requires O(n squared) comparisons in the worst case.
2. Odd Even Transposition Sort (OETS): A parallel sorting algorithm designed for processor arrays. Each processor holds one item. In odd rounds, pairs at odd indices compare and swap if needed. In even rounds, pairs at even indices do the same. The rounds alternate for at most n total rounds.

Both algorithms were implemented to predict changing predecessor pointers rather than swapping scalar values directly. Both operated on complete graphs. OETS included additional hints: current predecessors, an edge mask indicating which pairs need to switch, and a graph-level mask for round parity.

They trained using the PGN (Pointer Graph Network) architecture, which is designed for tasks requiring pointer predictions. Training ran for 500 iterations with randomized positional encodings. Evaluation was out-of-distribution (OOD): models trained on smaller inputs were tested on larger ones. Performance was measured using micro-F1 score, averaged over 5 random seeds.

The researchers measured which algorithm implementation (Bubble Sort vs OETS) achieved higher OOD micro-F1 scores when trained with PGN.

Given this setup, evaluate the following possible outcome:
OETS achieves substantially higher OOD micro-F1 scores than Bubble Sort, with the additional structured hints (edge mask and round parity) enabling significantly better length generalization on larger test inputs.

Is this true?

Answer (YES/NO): NO